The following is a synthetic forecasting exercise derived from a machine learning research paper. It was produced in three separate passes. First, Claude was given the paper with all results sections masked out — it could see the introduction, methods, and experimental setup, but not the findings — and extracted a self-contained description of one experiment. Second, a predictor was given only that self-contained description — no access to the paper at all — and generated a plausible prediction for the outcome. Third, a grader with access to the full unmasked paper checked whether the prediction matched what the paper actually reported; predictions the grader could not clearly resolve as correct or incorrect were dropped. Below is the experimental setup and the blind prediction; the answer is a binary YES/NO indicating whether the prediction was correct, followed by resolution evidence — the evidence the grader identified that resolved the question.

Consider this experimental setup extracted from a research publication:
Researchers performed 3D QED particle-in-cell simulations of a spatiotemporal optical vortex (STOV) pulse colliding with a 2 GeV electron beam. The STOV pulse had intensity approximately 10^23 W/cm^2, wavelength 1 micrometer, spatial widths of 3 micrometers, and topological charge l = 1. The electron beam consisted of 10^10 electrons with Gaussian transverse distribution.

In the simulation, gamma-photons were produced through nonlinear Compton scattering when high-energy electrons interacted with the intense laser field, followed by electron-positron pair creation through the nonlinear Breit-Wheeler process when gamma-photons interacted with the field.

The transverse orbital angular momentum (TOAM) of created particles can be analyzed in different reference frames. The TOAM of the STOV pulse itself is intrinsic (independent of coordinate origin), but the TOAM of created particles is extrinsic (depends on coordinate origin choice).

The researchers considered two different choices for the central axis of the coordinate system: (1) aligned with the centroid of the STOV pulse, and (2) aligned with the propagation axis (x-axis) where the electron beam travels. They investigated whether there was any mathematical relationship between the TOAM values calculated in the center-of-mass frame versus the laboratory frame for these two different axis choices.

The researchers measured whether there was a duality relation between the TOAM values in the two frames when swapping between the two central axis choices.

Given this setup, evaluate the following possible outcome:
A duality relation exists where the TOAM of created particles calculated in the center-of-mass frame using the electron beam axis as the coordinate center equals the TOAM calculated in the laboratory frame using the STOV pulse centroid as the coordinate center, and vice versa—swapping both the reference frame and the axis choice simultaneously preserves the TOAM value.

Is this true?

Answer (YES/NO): NO